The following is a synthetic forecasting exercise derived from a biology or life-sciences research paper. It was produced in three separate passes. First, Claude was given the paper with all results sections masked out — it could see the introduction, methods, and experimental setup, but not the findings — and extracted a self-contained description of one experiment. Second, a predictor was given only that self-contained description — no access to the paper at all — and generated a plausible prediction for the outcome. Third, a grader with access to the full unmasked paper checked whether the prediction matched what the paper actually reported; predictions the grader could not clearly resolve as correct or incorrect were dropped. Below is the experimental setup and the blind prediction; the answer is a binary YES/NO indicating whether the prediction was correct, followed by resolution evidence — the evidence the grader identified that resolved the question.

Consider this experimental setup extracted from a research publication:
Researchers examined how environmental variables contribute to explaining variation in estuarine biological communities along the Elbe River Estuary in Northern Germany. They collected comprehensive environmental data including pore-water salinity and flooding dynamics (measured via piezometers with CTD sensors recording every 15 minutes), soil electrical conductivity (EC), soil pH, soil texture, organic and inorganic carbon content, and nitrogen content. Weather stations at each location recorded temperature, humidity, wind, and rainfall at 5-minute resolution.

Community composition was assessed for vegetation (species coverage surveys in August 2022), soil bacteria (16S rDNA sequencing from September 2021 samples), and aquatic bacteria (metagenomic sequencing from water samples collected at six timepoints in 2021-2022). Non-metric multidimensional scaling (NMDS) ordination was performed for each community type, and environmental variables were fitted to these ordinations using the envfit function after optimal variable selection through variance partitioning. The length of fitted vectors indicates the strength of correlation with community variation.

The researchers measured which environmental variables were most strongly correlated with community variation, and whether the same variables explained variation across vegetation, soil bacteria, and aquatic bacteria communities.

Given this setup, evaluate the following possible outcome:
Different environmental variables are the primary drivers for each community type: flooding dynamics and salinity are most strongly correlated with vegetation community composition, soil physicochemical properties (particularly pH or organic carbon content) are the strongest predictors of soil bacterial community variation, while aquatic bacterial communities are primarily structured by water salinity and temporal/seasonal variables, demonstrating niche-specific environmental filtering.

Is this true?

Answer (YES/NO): NO